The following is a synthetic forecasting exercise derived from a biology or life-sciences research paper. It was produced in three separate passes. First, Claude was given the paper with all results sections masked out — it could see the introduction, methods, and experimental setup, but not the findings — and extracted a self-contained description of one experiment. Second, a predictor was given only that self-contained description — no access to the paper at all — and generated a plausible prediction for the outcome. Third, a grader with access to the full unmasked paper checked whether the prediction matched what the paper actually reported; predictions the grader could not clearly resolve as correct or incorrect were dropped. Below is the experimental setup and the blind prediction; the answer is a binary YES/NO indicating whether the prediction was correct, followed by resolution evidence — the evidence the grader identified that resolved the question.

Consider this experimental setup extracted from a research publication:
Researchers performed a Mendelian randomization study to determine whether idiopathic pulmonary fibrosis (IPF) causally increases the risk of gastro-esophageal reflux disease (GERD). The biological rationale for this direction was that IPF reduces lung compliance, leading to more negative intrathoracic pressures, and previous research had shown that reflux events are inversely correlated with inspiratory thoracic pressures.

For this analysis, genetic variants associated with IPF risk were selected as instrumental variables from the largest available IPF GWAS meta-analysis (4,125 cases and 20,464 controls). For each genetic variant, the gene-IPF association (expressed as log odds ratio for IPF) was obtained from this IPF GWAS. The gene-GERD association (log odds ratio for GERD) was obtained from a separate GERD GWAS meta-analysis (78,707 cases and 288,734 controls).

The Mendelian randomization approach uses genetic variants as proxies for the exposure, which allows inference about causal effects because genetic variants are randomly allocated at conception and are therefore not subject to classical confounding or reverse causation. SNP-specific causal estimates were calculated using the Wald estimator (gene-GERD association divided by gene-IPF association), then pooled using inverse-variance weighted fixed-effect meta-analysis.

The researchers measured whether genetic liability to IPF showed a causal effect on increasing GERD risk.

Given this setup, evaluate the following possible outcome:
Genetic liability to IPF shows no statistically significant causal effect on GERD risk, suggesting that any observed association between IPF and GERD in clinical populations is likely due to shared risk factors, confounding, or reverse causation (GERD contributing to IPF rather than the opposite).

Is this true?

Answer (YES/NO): YES